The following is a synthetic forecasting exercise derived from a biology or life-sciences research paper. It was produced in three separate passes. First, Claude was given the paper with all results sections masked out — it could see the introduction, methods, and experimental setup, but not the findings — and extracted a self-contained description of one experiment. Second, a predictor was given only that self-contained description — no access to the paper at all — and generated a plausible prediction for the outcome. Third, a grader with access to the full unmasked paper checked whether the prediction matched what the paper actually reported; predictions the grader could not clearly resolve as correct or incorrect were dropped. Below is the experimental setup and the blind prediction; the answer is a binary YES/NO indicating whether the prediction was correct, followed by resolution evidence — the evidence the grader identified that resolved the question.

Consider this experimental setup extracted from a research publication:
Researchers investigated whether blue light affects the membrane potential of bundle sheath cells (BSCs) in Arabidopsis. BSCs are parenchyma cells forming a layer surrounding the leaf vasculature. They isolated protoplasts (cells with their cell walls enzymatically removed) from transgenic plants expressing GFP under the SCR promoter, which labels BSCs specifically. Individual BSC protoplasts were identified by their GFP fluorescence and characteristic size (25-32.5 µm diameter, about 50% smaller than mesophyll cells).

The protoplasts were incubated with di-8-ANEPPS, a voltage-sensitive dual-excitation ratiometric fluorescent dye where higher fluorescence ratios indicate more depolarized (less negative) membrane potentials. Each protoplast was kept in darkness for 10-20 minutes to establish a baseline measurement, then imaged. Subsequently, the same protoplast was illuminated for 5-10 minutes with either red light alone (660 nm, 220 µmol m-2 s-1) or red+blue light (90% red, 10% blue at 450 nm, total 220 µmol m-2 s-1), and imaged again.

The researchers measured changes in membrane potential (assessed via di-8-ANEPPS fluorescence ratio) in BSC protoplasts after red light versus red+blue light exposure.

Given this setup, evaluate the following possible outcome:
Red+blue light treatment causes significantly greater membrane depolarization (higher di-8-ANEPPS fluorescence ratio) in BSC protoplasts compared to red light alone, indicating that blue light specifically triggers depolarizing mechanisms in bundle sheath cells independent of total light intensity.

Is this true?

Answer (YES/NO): NO